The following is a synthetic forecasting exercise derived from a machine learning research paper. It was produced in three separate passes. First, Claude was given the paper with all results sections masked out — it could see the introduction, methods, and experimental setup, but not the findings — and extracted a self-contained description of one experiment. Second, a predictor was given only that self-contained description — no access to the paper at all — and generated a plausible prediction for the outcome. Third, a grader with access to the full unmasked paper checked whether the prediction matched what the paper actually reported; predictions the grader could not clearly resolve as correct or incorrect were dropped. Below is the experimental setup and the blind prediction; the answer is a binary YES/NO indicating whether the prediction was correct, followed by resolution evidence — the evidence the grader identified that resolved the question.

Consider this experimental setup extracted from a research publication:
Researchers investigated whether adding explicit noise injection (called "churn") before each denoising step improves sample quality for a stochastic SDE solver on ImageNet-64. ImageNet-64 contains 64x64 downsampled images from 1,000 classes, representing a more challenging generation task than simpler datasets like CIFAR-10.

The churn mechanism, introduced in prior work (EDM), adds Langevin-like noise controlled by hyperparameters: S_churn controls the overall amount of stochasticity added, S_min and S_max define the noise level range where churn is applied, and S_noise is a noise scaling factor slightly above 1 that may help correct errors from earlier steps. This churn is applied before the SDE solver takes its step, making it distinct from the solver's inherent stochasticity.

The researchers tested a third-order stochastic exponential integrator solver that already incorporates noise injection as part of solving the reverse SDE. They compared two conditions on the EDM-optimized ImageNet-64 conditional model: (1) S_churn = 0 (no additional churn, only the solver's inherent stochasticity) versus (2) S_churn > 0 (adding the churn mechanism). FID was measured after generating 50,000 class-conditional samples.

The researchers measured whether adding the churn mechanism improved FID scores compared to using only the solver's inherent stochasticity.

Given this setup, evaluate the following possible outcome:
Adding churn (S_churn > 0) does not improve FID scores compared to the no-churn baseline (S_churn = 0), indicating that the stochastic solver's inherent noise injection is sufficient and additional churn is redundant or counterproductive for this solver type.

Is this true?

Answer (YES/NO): NO